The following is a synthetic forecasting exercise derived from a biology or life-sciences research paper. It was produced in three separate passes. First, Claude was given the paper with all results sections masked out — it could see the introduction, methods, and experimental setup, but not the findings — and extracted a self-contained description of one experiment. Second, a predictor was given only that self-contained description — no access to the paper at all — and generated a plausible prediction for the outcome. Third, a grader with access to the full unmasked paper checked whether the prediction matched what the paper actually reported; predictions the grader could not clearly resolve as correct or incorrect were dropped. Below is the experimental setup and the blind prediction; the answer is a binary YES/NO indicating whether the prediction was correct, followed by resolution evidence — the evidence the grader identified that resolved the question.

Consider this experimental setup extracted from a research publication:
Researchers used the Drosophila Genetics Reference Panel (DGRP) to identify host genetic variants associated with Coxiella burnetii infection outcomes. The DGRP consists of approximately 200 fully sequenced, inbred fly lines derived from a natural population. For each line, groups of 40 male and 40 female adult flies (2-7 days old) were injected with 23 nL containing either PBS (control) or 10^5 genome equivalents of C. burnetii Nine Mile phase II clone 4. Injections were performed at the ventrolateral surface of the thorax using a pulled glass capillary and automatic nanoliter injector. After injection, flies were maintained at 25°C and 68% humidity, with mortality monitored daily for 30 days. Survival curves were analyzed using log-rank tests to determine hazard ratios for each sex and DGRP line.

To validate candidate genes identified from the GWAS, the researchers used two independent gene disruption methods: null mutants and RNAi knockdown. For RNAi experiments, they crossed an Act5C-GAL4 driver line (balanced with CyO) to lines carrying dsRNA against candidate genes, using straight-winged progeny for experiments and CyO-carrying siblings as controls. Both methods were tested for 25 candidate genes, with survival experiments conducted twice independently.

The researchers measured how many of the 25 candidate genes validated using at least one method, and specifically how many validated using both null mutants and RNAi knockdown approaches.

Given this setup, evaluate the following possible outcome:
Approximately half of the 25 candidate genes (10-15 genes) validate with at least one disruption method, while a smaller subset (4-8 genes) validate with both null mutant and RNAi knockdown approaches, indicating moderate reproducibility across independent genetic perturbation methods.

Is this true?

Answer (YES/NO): YES